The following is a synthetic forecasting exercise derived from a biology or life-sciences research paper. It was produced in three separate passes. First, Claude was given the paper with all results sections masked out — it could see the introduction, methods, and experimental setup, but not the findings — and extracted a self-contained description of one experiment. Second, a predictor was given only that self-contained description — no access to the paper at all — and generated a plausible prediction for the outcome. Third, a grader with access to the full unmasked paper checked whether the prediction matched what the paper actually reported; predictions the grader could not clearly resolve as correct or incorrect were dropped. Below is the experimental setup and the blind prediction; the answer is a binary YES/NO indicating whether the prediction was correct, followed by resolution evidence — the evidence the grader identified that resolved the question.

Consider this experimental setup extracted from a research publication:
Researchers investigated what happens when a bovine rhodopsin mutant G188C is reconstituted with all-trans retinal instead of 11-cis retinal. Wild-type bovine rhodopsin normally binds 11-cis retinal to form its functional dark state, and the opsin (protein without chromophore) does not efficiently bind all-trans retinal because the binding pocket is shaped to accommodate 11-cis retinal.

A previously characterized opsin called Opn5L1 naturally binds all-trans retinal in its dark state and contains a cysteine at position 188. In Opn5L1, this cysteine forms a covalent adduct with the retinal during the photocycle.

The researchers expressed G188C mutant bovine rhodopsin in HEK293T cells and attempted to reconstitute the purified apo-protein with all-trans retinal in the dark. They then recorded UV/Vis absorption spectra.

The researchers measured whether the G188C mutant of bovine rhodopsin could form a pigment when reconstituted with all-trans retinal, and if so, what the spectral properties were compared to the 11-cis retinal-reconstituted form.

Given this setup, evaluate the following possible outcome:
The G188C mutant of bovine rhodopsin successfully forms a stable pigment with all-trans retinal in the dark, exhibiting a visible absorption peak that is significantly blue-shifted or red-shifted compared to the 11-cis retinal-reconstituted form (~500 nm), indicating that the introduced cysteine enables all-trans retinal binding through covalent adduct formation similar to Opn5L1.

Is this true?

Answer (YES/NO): NO